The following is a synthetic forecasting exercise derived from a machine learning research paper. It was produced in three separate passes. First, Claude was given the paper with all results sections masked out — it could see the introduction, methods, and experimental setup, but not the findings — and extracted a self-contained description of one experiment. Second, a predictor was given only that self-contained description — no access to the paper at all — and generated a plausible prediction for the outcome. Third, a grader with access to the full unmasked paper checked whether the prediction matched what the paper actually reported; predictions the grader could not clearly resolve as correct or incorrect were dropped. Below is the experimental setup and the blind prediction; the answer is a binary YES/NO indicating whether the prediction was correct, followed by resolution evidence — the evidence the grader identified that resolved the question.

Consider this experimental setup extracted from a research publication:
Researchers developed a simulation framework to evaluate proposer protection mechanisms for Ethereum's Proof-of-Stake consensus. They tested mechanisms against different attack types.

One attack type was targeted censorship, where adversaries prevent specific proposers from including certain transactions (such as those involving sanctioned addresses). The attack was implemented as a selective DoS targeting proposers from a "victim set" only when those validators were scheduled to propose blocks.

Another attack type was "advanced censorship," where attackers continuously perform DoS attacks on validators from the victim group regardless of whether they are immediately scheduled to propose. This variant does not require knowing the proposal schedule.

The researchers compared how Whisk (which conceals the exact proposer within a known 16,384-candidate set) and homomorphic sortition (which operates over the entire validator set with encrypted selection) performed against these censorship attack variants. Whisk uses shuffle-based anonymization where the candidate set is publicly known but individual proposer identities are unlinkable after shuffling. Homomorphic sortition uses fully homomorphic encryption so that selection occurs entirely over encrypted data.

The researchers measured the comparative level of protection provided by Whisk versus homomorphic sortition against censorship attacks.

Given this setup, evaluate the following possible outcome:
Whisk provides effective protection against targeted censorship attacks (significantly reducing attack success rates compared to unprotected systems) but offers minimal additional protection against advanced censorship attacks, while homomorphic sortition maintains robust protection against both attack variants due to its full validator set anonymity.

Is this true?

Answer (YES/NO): NO